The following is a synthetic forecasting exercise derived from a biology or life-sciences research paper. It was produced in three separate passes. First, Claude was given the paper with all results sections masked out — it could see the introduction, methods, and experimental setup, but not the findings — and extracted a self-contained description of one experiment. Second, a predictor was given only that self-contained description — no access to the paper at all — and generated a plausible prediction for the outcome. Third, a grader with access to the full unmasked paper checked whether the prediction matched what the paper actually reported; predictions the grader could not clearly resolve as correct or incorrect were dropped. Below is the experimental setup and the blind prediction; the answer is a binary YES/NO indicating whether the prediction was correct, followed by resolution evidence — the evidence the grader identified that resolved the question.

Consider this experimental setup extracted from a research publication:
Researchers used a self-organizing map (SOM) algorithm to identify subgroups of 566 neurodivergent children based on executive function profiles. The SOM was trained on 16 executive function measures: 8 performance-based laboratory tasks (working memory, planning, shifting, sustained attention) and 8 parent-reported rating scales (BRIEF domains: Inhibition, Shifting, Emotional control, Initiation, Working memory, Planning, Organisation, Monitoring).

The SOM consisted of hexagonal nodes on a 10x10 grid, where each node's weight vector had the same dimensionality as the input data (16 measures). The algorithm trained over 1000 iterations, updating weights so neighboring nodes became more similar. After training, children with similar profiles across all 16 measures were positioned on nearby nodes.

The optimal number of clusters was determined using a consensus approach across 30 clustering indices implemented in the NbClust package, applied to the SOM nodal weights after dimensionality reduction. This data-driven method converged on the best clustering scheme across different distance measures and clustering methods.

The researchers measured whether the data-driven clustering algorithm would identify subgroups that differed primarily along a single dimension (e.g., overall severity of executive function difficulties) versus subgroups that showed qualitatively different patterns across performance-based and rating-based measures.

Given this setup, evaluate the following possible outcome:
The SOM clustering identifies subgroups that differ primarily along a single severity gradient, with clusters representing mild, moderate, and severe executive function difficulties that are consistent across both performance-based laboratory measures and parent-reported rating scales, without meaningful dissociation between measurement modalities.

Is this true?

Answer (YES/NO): NO